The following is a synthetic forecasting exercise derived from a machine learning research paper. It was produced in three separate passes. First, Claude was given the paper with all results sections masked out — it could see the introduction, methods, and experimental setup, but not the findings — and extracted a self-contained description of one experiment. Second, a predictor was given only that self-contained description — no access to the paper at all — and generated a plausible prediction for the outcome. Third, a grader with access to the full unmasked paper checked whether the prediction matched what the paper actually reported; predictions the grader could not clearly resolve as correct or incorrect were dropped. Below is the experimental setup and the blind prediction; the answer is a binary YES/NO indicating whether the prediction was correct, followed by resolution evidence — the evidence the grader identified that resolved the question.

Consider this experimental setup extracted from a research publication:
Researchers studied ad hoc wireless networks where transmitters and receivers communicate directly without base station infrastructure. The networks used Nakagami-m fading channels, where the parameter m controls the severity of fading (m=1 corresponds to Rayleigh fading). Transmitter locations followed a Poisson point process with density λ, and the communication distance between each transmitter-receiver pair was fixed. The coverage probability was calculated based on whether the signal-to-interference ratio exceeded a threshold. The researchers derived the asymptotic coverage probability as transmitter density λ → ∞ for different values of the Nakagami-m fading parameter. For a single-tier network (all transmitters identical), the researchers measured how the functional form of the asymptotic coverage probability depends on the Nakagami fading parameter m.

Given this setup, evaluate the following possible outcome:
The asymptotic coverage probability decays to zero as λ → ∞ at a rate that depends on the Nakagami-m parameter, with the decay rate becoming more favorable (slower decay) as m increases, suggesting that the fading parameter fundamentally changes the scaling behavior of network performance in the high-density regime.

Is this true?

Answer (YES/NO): YES